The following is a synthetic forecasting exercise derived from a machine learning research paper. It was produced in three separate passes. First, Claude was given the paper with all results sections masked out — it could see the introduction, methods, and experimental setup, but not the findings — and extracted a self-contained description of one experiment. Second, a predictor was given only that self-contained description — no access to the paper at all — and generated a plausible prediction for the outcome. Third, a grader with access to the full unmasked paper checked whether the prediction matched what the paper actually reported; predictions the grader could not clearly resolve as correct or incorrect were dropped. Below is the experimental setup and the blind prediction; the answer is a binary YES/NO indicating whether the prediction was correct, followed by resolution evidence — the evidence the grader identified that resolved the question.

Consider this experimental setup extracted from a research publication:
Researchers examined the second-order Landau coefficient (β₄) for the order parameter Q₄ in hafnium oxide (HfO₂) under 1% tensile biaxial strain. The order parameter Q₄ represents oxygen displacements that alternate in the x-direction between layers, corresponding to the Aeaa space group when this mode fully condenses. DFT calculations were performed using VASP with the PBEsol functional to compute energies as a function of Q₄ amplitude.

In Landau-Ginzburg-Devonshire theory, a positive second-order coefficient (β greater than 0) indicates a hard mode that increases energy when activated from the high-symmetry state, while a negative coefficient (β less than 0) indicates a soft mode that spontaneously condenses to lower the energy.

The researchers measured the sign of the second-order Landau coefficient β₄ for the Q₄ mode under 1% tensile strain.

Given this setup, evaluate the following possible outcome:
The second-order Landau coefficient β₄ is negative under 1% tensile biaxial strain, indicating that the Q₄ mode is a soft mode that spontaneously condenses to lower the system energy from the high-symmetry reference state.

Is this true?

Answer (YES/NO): YES